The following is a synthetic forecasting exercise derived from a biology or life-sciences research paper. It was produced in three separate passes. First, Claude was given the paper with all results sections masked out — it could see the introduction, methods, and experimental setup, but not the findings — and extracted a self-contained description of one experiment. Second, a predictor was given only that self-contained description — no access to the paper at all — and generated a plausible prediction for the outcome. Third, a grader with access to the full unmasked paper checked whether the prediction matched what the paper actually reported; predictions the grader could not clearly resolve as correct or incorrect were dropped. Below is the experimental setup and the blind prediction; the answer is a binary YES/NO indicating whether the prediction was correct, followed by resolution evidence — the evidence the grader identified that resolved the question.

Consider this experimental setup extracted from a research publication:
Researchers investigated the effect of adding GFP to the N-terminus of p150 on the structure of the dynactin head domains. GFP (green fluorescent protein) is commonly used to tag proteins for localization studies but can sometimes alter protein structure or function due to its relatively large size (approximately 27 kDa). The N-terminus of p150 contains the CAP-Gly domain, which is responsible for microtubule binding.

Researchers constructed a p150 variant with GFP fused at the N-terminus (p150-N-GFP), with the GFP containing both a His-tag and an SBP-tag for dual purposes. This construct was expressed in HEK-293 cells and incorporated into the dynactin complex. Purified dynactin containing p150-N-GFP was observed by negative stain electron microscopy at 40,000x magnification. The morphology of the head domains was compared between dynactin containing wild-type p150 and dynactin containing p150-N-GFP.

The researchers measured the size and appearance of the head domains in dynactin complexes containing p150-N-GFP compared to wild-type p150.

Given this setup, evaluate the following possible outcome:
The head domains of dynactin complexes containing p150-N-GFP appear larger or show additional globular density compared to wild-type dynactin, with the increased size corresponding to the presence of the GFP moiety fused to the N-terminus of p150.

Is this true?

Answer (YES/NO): YES